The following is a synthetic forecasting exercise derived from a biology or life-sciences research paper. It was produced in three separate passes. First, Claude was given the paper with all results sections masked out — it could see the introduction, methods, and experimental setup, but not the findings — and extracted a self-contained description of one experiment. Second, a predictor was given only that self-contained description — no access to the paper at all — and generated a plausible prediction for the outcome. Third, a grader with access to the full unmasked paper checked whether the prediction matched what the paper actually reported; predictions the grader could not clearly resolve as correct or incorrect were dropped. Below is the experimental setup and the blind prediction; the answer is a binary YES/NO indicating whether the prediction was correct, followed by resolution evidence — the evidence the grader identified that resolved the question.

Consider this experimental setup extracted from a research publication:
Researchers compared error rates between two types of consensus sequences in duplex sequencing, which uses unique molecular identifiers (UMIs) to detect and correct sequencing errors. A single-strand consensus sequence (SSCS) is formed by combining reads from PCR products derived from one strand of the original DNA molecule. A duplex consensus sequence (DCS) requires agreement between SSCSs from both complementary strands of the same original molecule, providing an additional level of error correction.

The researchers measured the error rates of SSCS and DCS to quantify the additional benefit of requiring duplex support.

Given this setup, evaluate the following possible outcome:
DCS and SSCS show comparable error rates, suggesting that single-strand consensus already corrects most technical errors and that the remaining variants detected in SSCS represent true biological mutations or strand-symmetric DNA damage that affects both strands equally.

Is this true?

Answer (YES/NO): NO